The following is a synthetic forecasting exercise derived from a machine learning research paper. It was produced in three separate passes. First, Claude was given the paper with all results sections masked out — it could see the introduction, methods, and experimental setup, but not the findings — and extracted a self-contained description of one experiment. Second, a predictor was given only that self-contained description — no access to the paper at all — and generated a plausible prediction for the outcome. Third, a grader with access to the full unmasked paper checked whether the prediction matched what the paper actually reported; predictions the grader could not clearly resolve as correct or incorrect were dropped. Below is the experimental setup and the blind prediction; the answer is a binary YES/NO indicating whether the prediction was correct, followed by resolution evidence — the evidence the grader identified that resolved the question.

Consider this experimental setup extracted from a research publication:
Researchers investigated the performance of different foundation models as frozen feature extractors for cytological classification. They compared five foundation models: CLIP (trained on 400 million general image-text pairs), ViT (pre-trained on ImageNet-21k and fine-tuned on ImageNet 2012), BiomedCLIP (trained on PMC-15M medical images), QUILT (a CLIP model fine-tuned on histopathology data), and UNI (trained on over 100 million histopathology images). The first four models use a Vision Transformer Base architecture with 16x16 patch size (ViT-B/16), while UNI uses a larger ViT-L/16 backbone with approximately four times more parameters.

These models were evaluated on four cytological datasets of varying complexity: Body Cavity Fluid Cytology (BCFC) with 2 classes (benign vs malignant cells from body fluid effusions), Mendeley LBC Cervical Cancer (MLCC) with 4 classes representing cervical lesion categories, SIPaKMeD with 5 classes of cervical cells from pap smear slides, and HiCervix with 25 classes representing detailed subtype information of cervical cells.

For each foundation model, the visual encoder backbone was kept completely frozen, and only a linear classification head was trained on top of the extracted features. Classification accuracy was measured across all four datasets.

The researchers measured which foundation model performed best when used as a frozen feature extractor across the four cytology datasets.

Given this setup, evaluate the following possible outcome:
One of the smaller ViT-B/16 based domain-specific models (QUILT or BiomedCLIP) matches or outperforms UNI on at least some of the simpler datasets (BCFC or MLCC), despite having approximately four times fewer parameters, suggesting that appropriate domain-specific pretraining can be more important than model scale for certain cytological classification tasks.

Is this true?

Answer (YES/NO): YES